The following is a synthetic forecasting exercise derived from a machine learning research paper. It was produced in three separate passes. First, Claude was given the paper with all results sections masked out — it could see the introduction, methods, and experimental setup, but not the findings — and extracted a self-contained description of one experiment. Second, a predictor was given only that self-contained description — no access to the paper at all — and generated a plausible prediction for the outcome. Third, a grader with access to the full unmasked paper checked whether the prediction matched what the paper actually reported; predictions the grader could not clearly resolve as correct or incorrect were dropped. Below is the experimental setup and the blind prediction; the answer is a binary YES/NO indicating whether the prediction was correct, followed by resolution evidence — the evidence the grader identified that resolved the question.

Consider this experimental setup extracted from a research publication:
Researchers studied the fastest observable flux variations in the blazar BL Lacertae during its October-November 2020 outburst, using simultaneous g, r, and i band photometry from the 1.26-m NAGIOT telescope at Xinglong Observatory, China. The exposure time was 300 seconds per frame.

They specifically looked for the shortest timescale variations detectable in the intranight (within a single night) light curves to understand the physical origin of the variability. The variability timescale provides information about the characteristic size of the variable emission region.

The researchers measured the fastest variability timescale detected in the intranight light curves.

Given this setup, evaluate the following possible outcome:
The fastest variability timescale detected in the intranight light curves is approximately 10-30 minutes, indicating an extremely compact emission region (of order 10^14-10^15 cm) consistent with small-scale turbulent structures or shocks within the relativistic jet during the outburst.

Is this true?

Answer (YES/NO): NO